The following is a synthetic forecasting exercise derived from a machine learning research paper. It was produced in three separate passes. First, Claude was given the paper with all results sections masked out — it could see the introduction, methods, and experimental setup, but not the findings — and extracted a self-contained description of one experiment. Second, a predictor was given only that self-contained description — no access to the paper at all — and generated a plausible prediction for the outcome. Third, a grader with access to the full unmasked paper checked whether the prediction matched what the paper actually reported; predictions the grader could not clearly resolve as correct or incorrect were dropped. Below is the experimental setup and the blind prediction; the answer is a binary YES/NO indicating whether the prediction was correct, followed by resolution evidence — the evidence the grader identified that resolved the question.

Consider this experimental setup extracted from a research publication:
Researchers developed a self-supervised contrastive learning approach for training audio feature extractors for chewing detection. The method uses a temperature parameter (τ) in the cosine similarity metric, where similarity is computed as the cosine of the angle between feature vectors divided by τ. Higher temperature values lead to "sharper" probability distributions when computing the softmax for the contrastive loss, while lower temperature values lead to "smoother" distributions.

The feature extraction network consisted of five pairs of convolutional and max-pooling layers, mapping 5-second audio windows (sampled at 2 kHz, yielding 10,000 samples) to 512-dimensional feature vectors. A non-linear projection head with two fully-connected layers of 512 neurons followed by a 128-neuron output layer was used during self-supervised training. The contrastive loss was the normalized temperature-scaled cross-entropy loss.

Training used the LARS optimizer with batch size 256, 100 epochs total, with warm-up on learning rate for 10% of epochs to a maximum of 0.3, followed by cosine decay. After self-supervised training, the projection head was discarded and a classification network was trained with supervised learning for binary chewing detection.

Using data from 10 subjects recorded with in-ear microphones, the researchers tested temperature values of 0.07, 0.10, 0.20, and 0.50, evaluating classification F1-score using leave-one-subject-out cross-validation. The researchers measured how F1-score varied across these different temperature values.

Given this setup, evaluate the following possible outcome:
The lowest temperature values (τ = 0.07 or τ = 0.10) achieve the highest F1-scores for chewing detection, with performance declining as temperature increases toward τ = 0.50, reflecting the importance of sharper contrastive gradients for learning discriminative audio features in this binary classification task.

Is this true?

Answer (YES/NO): YES